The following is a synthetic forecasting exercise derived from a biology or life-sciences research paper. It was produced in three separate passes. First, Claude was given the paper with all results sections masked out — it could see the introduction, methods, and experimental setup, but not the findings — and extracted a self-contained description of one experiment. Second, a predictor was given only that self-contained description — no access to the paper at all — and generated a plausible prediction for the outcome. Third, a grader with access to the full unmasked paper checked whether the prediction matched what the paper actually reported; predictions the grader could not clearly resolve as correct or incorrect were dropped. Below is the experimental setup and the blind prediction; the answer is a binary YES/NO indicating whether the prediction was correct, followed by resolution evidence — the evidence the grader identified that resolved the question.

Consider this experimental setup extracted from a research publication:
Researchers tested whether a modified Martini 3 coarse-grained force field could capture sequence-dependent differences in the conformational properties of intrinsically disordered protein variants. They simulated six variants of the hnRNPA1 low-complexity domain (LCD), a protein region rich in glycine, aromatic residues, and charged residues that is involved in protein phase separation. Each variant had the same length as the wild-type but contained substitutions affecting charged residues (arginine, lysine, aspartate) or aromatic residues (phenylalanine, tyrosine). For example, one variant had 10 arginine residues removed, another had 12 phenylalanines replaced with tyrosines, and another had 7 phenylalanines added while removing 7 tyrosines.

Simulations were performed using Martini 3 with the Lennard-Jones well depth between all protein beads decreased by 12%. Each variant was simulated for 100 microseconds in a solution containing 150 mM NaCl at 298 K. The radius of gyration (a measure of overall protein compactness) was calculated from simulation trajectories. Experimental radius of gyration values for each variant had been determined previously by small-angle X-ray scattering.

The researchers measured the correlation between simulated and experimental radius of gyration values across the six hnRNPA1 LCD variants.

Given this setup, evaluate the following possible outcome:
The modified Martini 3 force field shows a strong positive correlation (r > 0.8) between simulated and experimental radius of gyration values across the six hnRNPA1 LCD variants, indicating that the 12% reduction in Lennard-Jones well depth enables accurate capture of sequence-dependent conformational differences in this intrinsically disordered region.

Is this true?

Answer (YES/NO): YES